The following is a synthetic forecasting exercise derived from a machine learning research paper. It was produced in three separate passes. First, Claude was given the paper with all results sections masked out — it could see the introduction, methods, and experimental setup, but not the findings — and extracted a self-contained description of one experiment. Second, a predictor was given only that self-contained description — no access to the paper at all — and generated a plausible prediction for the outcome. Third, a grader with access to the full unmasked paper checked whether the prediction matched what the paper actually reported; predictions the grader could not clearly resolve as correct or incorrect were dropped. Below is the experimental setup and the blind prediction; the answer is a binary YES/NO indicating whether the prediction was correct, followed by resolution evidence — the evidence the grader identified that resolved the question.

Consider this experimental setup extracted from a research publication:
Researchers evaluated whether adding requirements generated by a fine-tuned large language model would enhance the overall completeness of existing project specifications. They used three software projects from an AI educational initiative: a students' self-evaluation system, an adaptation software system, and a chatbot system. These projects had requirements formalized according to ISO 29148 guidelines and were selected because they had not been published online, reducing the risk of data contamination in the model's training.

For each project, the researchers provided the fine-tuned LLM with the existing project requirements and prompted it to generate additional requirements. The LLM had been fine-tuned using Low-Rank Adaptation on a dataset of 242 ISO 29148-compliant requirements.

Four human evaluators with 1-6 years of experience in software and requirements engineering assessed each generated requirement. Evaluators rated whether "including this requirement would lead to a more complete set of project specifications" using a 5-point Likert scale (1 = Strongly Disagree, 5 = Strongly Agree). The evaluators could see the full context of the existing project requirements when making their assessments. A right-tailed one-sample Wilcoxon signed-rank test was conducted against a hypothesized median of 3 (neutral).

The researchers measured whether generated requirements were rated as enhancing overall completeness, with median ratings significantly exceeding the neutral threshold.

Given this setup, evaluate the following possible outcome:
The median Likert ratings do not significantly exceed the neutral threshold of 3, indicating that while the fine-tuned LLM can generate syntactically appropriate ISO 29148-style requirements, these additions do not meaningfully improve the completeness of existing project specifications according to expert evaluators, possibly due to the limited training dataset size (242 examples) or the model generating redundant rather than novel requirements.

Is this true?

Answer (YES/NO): NO